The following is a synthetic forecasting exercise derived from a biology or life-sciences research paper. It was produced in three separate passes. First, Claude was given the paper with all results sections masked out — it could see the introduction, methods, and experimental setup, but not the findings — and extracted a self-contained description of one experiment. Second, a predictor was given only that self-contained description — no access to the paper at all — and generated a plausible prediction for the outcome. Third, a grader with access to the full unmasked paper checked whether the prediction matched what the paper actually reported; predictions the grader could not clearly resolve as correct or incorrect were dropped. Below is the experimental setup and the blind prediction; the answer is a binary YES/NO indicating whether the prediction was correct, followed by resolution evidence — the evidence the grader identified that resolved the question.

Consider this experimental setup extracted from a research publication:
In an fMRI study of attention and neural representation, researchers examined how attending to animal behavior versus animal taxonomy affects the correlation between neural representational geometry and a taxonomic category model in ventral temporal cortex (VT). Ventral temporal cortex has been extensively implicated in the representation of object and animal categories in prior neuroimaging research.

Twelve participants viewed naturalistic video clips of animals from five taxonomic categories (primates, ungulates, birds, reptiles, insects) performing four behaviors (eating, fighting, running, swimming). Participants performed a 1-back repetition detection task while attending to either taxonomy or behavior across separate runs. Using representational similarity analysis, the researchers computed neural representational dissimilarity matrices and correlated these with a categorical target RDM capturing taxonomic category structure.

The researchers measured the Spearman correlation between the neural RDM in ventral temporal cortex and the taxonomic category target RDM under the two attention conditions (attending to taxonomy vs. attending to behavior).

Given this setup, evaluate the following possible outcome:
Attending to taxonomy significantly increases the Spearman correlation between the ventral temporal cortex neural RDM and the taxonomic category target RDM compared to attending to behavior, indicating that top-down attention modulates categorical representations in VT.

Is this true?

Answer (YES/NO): YES